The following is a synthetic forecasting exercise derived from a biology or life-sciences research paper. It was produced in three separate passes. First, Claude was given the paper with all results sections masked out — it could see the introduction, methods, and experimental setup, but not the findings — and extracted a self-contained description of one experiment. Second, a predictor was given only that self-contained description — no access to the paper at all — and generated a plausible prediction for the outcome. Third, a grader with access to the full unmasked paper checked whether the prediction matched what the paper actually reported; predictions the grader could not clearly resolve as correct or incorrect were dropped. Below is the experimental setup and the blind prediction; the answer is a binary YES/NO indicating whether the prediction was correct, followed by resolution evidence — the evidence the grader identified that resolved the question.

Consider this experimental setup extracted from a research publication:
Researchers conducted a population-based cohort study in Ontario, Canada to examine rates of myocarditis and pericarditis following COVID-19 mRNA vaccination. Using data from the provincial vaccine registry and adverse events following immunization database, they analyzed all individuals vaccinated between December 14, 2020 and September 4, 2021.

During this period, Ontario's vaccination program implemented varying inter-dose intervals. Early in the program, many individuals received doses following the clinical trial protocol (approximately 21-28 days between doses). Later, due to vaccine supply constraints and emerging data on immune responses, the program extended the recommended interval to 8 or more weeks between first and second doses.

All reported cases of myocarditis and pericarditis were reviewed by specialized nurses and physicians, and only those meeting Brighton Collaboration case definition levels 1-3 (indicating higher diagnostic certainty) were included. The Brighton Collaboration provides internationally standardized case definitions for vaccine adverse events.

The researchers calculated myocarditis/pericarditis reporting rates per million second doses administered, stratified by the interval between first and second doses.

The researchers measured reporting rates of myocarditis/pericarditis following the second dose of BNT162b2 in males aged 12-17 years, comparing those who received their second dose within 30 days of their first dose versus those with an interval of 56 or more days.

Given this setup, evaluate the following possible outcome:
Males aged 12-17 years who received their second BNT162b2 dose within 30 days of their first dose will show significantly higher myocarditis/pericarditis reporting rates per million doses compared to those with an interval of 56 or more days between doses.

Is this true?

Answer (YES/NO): YES